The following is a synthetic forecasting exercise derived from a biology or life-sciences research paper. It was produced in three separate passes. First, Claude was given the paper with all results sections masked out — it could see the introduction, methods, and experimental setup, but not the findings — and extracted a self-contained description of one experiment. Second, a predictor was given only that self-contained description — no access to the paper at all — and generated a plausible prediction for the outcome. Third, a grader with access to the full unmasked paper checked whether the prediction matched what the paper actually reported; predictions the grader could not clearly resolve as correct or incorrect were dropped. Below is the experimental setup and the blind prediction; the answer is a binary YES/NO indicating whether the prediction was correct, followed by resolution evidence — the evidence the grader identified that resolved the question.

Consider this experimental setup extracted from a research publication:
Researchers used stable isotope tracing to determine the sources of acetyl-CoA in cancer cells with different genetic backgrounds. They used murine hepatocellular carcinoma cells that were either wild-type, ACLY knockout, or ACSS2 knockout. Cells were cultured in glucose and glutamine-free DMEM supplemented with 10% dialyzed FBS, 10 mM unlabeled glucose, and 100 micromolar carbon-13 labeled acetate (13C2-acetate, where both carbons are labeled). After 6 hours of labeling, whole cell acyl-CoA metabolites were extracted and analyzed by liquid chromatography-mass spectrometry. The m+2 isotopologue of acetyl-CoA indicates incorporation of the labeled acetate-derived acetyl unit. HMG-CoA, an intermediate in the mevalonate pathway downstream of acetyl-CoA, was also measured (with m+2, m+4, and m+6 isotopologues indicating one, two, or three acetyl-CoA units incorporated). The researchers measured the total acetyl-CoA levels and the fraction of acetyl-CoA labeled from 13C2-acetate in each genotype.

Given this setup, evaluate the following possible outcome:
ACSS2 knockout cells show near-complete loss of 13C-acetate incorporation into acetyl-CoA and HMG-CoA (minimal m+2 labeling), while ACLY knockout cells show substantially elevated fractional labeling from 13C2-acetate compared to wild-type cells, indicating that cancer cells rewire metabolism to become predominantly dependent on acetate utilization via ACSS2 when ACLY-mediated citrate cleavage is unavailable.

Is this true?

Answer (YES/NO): YES